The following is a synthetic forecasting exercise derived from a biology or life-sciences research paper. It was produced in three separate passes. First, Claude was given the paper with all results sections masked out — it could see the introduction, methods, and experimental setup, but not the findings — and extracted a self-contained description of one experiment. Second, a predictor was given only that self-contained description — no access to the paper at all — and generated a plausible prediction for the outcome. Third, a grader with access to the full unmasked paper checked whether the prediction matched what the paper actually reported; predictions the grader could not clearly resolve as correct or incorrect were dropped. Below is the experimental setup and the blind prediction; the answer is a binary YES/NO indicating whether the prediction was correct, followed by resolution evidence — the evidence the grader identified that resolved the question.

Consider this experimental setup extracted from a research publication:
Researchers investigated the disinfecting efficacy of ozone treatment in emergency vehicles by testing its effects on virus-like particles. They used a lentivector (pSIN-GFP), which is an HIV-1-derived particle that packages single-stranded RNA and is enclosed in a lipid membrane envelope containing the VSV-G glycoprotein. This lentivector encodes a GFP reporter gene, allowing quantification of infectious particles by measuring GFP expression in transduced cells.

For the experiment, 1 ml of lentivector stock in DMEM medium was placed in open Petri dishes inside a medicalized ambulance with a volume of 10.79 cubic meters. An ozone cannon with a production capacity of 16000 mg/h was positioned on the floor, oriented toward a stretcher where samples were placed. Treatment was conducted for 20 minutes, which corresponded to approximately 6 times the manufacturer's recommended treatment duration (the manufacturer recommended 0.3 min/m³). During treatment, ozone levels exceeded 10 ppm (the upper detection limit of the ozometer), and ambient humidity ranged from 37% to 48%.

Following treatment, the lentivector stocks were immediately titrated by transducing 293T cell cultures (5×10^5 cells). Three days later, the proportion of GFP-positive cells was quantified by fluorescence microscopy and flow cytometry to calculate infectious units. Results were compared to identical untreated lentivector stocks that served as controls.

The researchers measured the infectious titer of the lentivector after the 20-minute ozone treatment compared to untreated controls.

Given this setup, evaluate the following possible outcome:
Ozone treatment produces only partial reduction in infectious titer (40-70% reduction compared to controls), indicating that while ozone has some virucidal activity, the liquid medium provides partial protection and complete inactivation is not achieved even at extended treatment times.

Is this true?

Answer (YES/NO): NO